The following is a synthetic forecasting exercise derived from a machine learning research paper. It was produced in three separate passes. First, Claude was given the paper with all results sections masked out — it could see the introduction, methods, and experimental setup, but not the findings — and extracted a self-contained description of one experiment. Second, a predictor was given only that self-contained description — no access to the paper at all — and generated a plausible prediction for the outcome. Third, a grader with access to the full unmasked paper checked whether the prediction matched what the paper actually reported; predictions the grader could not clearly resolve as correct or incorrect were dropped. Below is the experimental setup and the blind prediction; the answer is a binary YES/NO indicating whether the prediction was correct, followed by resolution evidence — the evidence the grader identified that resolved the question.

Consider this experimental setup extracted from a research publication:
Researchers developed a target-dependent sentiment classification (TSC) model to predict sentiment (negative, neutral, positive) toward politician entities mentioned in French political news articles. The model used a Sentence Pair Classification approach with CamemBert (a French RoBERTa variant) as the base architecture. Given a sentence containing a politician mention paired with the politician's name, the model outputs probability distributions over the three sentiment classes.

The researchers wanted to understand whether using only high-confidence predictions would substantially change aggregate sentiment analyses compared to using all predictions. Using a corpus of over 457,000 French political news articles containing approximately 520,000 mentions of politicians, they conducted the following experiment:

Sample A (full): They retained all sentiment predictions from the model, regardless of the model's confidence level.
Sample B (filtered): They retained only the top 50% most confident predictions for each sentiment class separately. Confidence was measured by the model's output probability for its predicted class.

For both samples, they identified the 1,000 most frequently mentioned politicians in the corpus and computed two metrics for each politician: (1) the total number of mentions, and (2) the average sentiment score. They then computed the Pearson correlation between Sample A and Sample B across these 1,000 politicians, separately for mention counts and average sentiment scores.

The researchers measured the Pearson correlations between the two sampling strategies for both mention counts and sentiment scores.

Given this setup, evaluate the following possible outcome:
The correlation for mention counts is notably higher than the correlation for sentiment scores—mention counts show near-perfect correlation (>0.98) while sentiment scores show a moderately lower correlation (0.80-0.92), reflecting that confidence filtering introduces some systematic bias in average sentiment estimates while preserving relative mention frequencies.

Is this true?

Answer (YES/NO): NO